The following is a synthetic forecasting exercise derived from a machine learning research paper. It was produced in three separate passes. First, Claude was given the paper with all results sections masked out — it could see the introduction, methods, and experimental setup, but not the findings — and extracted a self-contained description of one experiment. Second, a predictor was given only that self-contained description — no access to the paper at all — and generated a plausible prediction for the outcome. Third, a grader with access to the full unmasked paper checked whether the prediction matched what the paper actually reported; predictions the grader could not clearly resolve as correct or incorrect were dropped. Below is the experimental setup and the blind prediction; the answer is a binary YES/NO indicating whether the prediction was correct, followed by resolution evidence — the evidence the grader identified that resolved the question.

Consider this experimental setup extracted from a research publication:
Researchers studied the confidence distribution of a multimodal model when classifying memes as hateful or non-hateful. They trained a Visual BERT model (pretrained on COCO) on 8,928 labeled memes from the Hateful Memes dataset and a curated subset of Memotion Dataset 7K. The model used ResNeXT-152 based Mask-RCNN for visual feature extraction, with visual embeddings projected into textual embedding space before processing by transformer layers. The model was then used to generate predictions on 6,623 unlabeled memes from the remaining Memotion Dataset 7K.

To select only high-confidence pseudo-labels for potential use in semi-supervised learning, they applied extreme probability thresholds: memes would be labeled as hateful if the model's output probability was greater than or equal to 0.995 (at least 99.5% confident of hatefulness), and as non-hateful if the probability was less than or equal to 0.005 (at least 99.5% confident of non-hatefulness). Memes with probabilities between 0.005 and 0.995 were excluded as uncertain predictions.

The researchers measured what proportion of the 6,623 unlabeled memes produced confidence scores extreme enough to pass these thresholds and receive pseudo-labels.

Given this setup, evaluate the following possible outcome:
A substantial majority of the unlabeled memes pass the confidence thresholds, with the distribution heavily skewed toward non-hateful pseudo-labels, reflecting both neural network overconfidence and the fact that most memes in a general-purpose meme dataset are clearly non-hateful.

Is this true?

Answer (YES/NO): NO